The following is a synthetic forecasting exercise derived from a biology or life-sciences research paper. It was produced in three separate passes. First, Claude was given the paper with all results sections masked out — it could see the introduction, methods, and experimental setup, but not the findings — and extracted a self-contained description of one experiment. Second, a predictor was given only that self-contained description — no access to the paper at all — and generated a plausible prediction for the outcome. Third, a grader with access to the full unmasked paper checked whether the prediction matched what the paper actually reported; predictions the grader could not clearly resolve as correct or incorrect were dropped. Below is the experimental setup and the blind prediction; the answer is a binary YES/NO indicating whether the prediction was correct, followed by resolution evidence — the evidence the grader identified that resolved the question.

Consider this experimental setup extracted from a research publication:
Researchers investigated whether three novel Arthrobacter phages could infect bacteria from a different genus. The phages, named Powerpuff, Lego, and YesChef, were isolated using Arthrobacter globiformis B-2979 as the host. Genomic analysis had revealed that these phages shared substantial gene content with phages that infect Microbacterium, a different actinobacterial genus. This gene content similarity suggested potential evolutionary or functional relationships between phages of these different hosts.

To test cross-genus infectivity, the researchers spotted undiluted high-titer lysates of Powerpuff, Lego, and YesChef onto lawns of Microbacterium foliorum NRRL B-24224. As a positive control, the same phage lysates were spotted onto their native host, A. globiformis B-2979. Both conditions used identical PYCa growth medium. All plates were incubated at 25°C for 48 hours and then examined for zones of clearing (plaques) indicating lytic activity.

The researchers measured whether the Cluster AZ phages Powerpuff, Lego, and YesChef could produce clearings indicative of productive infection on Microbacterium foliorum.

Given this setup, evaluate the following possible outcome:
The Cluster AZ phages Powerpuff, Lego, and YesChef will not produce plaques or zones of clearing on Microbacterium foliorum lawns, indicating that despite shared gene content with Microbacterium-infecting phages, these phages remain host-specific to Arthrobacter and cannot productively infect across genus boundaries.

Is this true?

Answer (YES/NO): YES